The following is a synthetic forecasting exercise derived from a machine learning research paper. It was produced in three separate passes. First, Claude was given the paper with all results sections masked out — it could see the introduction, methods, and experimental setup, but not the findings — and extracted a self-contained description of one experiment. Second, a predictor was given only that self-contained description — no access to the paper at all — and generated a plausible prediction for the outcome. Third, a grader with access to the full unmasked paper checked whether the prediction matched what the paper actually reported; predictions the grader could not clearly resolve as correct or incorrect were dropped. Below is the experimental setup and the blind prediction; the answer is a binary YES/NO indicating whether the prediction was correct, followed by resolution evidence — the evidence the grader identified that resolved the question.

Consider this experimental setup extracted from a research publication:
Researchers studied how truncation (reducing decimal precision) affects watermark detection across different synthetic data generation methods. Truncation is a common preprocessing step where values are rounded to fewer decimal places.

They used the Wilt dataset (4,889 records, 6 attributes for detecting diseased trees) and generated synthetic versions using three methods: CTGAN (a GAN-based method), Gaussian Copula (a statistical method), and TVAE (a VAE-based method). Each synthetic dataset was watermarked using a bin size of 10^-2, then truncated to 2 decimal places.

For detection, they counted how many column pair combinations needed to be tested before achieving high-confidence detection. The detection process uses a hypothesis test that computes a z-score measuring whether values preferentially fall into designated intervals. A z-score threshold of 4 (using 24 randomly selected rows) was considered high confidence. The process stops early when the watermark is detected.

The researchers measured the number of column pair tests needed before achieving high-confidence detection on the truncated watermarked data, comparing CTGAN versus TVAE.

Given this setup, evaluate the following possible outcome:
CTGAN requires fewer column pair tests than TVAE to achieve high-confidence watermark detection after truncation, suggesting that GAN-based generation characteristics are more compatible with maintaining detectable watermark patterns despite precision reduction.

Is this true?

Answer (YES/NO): NO